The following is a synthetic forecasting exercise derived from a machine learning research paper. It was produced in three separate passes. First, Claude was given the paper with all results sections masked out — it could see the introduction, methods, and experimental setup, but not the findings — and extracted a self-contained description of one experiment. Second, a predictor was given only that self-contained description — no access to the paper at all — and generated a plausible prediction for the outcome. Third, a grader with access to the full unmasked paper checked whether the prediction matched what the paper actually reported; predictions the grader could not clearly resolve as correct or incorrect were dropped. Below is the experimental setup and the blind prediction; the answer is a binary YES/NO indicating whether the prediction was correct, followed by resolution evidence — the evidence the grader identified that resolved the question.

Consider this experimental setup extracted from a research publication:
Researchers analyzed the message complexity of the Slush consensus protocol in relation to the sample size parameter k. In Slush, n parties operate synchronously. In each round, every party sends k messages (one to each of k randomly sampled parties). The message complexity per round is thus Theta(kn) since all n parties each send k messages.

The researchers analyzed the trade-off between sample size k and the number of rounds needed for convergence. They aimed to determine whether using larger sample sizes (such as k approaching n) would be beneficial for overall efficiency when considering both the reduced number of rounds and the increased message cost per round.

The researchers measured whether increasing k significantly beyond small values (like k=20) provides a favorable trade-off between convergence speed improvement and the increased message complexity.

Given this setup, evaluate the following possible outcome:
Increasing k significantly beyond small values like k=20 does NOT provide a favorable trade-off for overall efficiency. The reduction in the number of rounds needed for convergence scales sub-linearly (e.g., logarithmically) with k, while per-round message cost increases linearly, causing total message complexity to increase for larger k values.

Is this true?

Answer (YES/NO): YES